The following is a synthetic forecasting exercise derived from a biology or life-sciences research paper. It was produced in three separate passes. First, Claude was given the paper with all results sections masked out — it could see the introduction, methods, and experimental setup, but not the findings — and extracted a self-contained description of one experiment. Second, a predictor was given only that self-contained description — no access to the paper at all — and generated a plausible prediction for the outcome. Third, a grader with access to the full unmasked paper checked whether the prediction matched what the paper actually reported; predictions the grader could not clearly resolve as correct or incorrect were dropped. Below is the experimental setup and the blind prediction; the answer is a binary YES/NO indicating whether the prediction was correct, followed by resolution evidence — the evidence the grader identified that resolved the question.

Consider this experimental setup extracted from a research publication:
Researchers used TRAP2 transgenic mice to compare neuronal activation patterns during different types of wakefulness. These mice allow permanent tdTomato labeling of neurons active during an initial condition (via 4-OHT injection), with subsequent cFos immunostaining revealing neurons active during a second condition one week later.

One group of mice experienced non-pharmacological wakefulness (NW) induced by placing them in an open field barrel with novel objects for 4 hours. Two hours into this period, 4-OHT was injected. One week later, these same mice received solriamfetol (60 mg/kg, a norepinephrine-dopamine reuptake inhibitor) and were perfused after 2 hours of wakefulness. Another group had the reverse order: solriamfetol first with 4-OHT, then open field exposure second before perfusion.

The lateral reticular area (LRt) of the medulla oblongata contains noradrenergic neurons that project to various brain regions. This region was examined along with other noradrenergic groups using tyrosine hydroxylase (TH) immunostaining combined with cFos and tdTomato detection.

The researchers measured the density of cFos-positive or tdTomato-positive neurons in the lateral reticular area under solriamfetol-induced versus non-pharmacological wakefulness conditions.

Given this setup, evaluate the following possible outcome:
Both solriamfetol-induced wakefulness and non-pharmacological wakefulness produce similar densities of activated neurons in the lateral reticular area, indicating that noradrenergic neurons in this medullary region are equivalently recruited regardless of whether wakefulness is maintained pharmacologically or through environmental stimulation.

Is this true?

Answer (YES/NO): NO